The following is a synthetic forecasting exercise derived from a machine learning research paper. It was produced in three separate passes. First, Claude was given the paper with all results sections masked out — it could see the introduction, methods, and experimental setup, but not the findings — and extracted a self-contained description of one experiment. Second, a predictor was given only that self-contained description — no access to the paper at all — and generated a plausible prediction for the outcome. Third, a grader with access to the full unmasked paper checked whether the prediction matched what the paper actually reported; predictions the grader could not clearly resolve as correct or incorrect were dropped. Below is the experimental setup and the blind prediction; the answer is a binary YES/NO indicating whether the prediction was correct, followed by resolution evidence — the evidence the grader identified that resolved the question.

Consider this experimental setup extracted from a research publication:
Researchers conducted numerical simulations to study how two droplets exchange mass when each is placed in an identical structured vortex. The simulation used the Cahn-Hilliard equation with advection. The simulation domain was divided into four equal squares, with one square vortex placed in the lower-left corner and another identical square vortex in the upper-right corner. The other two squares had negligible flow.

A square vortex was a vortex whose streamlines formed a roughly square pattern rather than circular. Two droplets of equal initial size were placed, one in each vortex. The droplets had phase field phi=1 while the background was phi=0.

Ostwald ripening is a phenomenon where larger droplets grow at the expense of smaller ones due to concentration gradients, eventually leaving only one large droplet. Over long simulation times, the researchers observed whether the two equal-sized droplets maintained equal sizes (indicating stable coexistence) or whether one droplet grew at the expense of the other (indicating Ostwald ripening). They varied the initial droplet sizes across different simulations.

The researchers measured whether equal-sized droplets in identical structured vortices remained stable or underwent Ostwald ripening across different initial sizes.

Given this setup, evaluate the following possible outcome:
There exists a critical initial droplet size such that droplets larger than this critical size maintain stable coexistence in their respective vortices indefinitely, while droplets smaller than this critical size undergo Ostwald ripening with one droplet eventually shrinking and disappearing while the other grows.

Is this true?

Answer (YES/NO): NO